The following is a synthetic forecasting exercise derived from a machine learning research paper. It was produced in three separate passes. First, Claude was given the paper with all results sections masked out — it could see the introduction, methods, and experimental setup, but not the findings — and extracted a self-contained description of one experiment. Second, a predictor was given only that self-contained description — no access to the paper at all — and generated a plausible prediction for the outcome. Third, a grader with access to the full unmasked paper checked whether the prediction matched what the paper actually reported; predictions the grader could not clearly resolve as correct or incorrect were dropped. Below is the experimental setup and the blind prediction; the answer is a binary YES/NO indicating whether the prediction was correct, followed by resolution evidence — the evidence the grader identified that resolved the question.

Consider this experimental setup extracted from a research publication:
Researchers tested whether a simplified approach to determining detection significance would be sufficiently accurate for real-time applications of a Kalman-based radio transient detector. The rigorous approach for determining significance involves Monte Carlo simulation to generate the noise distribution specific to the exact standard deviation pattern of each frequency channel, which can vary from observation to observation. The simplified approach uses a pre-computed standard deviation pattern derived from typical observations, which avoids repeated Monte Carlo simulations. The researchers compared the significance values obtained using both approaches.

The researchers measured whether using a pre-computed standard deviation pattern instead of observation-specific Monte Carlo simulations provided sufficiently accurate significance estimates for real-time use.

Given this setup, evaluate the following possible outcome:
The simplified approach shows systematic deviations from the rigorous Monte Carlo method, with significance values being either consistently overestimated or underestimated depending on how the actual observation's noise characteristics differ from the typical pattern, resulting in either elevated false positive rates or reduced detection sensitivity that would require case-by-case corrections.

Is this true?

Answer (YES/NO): NO